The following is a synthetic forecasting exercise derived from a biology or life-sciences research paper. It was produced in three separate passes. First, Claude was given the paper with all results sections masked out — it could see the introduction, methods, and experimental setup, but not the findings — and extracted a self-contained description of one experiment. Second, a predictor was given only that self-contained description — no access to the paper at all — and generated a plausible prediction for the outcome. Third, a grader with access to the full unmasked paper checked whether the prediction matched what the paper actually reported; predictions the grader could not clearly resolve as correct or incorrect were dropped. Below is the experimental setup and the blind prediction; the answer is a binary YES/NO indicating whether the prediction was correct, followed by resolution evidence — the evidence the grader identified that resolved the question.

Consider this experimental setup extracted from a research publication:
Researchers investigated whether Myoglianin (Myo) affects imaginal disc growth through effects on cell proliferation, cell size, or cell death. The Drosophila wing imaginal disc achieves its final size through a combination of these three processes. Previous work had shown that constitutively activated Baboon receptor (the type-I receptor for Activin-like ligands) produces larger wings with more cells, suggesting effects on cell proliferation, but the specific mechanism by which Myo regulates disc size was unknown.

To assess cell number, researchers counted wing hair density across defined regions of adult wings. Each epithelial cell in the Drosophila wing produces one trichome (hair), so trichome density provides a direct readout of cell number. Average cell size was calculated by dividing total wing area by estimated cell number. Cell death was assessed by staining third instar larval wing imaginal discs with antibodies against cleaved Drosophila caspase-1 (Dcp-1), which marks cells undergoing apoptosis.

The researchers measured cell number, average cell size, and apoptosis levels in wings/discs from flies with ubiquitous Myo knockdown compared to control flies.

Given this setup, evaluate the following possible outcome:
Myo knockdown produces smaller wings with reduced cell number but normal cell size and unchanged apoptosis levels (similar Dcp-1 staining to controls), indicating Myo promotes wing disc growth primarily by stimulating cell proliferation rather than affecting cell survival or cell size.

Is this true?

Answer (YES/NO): NO